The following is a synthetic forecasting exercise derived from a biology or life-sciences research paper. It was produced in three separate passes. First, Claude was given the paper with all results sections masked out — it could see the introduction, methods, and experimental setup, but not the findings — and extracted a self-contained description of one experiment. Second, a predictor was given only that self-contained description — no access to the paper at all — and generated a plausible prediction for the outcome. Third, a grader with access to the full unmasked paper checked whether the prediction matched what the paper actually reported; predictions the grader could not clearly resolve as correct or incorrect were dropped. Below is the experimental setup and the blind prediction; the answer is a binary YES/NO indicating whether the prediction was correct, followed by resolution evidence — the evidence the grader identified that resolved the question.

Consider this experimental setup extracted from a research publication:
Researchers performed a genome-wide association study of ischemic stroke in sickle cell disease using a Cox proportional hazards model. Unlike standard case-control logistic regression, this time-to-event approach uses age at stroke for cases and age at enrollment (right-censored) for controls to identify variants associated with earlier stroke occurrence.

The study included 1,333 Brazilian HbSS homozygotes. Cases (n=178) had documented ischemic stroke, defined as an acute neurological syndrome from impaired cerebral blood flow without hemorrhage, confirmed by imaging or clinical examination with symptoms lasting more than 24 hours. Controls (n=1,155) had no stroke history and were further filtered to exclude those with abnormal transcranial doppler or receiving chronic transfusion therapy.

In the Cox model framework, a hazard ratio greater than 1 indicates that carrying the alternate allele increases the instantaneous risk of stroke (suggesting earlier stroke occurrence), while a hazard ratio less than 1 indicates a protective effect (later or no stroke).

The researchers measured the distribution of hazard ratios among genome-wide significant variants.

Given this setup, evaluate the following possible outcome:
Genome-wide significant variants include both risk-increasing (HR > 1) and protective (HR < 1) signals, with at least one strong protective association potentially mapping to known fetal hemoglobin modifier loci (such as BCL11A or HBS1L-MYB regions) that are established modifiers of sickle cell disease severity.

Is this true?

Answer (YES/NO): NO